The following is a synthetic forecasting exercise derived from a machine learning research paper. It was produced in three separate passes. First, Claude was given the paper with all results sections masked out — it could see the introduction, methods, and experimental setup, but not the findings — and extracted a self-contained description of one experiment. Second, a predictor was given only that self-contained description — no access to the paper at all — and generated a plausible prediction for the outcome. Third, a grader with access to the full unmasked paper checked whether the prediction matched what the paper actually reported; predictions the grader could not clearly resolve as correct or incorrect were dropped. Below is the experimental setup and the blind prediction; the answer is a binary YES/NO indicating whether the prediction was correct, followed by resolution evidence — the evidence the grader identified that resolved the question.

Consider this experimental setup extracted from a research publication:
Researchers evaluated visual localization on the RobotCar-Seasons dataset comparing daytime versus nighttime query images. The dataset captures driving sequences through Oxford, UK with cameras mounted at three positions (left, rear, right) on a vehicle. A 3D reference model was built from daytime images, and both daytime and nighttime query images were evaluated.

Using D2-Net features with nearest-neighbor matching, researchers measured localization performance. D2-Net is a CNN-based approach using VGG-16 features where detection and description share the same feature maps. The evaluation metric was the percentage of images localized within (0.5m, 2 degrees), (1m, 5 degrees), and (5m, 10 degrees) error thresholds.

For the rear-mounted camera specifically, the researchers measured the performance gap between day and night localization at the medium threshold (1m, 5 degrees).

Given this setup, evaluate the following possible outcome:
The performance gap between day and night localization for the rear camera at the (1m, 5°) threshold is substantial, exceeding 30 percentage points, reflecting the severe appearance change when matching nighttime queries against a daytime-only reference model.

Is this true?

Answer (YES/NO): NO